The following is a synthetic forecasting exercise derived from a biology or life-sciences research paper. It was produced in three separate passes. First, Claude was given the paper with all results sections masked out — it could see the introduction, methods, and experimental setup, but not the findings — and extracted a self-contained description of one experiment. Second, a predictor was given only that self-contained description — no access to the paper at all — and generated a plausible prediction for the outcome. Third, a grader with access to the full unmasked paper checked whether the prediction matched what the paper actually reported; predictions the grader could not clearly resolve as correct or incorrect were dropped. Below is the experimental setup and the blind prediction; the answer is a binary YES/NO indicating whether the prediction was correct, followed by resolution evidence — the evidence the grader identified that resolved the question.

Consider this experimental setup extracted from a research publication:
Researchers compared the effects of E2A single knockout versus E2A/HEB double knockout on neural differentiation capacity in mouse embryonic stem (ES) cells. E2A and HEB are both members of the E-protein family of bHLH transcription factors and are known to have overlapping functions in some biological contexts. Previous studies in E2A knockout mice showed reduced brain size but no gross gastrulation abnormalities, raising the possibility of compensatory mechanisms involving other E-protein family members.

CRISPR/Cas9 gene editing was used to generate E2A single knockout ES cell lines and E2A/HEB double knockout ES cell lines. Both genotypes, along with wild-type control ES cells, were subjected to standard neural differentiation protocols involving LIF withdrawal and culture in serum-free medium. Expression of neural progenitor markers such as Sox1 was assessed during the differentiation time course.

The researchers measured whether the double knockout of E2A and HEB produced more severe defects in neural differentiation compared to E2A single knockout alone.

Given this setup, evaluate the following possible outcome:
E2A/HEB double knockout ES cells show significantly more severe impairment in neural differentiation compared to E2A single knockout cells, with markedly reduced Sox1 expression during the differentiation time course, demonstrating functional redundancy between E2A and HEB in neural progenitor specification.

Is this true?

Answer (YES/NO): YES